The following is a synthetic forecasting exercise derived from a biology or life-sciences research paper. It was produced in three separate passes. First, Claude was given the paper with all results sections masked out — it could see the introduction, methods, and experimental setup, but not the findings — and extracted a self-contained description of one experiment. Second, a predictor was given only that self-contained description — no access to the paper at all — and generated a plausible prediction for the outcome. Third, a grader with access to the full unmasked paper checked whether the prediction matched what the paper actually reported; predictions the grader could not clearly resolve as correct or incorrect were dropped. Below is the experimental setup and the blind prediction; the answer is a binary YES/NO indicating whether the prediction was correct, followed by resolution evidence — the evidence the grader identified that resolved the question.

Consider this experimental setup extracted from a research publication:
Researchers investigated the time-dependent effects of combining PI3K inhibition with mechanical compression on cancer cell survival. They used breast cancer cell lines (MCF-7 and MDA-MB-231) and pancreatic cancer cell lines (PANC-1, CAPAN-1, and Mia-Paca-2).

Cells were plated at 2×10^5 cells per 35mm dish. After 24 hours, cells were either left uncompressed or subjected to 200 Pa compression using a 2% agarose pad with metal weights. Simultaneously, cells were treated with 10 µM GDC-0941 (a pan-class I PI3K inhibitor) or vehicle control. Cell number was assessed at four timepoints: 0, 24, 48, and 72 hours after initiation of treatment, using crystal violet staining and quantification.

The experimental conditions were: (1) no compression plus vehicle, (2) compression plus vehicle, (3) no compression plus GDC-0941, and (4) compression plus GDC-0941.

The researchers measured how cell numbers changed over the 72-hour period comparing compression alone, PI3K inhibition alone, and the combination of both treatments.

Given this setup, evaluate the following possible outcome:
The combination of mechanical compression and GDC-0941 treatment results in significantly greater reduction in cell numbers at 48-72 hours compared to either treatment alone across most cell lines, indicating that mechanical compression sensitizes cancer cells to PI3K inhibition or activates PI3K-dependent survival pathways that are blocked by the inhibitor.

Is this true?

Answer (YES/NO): NO